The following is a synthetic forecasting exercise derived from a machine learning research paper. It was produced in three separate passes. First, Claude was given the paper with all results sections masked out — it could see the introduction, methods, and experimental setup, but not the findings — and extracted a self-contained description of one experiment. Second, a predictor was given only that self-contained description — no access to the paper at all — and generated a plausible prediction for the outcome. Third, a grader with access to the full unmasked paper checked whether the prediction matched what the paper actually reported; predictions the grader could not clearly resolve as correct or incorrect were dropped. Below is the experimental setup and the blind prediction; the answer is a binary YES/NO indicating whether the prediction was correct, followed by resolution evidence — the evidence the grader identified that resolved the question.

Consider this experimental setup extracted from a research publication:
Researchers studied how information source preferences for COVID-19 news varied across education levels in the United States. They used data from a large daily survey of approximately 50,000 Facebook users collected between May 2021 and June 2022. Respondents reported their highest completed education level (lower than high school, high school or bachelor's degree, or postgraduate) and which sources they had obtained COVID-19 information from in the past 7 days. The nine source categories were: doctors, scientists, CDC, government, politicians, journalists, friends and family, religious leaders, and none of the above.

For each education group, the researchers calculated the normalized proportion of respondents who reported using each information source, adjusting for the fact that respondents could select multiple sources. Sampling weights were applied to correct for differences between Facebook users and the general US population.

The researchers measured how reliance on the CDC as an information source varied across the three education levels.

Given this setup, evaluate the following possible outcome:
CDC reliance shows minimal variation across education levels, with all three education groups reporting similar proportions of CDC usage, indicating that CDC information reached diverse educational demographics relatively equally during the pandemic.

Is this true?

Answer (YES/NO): NO